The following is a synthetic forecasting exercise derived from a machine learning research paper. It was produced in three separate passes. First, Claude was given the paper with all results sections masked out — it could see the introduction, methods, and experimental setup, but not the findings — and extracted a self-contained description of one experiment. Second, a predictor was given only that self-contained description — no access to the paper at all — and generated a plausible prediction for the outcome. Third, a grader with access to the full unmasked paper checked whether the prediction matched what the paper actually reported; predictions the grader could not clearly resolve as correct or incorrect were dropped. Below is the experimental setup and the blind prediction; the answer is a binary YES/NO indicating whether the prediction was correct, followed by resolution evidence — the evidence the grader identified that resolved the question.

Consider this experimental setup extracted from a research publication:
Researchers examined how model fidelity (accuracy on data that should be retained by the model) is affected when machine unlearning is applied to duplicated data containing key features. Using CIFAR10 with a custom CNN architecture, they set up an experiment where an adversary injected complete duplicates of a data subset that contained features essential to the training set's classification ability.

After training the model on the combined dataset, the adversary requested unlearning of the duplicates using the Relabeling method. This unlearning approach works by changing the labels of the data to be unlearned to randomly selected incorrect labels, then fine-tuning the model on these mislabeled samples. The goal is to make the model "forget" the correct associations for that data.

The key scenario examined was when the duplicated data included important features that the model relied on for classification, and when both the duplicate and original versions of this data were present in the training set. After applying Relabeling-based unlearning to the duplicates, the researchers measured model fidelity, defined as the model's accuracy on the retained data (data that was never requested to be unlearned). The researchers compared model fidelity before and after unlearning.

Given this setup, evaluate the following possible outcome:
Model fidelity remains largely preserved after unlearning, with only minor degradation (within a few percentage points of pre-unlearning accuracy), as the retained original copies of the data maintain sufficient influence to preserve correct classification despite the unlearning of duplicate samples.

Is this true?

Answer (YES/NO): NO